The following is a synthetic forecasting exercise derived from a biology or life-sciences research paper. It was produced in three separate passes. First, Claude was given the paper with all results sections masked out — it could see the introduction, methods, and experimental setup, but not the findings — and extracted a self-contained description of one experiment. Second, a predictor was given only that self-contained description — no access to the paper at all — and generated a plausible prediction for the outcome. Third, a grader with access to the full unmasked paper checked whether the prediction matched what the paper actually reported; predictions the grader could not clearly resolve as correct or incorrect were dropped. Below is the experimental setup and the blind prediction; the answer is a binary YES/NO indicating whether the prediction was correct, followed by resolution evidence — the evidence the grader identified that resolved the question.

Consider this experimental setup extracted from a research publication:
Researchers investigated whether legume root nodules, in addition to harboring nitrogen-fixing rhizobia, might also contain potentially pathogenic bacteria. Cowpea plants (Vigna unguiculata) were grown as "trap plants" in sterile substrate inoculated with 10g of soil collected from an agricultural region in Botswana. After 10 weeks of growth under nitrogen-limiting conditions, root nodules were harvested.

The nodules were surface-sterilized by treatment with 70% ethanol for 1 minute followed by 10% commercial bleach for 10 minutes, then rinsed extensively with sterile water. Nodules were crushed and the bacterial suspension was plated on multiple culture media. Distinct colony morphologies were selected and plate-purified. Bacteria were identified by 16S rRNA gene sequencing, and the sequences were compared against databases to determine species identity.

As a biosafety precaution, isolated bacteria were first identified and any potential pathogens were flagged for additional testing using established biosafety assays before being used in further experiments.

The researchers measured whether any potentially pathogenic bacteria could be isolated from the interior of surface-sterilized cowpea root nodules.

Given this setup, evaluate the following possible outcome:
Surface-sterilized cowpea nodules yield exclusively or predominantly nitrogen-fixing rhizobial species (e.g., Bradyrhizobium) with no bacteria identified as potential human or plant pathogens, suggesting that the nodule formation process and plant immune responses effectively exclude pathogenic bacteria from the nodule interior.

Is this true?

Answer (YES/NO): NO